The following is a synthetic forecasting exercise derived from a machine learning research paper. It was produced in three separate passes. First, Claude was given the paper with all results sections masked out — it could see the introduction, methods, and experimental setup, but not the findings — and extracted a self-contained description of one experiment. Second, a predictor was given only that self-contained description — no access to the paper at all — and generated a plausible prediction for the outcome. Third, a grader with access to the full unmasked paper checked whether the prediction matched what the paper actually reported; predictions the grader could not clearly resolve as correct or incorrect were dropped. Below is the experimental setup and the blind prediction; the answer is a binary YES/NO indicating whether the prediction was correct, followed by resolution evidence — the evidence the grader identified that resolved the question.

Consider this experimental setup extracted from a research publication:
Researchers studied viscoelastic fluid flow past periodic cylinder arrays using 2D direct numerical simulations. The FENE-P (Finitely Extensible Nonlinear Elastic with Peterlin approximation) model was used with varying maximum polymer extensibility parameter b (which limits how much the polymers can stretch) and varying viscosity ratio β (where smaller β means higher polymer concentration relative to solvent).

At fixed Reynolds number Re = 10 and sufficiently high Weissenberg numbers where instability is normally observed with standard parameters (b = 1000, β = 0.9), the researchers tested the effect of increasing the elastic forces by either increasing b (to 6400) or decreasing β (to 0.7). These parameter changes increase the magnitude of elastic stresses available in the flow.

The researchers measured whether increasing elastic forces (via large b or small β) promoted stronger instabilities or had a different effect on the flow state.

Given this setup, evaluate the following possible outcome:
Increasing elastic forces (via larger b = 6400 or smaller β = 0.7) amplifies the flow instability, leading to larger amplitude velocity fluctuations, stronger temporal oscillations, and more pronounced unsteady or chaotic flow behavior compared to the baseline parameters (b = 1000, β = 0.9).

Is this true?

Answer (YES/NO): NO